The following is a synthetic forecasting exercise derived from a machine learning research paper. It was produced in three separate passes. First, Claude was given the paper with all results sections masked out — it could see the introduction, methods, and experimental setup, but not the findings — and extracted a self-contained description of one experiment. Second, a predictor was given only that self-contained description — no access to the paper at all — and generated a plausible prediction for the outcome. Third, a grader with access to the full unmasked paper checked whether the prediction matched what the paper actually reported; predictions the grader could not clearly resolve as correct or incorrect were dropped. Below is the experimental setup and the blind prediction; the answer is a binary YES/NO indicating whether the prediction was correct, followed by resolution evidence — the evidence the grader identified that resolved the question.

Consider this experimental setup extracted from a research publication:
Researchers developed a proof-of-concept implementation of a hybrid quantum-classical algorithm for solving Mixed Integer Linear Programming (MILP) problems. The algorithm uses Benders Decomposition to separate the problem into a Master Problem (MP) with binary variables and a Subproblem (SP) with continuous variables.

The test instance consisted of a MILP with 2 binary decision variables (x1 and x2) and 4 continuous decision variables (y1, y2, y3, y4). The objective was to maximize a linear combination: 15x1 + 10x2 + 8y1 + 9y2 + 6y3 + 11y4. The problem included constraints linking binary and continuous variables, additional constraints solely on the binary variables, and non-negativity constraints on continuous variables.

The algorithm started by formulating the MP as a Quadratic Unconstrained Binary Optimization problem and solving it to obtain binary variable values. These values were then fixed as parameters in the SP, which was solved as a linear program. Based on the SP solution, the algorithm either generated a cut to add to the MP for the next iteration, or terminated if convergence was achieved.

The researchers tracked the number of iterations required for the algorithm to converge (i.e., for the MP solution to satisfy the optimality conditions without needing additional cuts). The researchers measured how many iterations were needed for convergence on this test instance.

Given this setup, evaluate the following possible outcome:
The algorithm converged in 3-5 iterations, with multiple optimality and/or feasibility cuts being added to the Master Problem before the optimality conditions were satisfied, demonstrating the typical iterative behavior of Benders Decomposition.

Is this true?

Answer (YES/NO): NO